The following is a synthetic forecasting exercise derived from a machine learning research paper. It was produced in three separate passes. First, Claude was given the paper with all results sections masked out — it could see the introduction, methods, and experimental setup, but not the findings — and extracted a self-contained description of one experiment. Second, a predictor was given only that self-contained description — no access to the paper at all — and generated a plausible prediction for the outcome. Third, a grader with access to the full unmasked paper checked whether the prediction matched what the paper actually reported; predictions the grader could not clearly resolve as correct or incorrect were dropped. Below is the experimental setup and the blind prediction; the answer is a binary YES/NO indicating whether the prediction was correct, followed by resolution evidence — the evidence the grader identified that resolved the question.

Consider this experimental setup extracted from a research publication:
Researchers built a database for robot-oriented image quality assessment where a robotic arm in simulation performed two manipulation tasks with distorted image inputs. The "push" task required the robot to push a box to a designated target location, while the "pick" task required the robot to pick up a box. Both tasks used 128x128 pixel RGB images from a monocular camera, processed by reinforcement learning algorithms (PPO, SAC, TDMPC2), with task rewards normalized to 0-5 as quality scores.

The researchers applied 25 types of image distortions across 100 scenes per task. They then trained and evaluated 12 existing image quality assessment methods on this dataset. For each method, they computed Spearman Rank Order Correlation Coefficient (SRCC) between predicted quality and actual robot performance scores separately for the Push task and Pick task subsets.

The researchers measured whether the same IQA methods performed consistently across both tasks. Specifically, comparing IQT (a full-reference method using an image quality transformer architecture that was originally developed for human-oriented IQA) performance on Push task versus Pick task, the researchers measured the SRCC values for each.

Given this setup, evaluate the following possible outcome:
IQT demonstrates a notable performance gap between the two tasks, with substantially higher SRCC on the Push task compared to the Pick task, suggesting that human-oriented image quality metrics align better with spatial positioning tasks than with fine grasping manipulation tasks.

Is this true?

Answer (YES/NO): NO